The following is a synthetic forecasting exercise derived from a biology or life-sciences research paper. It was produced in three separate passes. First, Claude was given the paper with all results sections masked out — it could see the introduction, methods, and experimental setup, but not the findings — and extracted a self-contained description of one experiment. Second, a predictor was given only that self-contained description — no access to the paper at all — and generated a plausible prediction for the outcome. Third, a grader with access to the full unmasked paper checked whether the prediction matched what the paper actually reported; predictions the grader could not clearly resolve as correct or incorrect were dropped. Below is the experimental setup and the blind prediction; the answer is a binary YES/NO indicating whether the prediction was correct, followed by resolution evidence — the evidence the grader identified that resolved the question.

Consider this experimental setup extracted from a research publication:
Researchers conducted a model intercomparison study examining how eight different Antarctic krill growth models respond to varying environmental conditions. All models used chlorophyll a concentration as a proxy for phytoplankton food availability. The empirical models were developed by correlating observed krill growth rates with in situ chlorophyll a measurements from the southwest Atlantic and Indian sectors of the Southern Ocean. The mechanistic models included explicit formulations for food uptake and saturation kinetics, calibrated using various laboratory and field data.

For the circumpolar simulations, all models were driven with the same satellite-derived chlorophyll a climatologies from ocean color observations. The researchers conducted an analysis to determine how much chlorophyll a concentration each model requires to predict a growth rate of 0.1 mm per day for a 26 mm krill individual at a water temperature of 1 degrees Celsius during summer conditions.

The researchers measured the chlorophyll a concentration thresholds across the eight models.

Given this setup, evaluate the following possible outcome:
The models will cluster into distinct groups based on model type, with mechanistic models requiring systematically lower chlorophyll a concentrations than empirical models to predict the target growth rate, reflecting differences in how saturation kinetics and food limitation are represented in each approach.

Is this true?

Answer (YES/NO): NO